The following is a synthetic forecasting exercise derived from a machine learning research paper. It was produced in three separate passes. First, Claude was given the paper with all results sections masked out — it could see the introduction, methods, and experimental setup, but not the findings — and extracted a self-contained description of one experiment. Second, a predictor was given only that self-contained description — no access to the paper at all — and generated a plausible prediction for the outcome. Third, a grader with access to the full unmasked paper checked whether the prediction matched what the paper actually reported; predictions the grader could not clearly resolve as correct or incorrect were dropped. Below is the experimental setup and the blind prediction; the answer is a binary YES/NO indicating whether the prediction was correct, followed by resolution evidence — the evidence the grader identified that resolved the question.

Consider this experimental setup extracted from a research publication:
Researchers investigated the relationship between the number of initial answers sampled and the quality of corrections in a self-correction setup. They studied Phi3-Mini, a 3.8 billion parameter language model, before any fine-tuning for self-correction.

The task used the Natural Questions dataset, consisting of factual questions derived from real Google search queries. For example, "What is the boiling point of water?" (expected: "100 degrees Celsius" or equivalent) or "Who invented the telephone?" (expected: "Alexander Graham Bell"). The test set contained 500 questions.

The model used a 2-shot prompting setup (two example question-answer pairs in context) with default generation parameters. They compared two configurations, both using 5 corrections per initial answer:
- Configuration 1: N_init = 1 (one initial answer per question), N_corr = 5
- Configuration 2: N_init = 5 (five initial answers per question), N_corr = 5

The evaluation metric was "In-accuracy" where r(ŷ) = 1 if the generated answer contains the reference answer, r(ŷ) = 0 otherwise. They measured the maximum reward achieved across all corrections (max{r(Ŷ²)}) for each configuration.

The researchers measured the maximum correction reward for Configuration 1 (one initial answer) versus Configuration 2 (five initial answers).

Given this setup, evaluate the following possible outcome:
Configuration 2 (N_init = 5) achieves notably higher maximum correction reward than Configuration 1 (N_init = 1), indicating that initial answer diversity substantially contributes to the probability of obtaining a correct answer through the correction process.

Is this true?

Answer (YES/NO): NO